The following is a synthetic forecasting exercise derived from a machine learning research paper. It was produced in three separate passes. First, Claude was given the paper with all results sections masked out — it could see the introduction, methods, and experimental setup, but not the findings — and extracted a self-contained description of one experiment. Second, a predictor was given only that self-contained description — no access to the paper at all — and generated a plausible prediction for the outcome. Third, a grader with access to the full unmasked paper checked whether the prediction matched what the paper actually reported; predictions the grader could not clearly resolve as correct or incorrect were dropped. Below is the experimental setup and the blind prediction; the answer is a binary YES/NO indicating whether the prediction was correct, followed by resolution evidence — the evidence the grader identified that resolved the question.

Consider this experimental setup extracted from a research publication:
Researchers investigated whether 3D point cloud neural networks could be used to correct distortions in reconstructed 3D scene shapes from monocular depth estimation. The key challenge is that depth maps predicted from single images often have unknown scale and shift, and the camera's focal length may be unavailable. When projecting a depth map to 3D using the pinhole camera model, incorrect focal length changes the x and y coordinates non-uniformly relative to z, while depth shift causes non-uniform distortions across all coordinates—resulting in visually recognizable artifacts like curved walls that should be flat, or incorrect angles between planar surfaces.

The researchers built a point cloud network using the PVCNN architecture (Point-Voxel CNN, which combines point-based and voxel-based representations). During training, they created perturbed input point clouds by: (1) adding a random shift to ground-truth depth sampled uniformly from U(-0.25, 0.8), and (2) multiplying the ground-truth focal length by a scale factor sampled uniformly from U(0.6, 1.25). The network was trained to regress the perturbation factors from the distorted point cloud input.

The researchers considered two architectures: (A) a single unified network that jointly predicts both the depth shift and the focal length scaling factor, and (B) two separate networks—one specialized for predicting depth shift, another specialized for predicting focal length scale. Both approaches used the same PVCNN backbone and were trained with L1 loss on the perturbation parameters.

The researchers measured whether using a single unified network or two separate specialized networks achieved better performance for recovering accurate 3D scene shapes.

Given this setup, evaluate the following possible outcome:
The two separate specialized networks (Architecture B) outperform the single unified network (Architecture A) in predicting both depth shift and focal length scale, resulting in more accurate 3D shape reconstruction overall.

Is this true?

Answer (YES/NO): YES